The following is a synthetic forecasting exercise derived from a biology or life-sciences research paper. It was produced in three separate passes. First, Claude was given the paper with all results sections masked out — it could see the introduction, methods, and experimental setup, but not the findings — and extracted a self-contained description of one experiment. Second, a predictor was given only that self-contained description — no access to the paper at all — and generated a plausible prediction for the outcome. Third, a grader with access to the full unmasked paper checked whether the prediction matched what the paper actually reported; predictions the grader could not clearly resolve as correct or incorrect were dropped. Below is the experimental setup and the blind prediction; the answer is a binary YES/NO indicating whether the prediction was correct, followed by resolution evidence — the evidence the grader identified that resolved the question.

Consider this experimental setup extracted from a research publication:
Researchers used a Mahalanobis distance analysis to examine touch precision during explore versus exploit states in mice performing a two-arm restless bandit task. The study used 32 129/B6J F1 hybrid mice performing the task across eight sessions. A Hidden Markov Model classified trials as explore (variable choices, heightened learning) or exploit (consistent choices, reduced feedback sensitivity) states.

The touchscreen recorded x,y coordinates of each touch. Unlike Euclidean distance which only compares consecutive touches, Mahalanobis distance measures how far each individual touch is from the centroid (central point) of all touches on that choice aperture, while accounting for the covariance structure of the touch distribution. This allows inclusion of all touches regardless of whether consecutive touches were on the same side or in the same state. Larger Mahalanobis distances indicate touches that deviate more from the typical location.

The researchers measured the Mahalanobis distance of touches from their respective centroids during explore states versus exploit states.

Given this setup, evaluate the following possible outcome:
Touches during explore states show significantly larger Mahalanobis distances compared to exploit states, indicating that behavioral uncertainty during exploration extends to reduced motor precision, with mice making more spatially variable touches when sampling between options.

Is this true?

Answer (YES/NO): YES